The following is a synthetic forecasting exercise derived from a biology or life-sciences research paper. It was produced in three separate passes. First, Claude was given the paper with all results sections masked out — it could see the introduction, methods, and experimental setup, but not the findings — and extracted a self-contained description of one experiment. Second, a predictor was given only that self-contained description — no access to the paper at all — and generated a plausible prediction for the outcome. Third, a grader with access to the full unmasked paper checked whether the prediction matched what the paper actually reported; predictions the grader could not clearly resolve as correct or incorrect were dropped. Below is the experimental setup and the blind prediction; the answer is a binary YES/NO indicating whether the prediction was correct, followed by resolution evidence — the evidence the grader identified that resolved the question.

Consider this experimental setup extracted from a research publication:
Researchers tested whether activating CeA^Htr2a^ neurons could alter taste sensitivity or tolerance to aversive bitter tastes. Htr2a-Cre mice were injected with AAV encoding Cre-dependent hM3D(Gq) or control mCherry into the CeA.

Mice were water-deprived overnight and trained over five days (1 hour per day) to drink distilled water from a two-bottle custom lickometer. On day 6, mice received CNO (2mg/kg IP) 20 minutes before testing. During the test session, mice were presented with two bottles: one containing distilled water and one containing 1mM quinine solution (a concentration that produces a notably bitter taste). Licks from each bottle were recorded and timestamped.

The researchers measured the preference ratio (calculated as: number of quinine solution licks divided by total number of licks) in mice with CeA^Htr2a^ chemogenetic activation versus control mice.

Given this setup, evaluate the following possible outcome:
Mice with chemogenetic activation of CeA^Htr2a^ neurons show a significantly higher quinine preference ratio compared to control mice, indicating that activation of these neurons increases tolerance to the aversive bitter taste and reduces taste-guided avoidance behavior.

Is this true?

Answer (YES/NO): NO